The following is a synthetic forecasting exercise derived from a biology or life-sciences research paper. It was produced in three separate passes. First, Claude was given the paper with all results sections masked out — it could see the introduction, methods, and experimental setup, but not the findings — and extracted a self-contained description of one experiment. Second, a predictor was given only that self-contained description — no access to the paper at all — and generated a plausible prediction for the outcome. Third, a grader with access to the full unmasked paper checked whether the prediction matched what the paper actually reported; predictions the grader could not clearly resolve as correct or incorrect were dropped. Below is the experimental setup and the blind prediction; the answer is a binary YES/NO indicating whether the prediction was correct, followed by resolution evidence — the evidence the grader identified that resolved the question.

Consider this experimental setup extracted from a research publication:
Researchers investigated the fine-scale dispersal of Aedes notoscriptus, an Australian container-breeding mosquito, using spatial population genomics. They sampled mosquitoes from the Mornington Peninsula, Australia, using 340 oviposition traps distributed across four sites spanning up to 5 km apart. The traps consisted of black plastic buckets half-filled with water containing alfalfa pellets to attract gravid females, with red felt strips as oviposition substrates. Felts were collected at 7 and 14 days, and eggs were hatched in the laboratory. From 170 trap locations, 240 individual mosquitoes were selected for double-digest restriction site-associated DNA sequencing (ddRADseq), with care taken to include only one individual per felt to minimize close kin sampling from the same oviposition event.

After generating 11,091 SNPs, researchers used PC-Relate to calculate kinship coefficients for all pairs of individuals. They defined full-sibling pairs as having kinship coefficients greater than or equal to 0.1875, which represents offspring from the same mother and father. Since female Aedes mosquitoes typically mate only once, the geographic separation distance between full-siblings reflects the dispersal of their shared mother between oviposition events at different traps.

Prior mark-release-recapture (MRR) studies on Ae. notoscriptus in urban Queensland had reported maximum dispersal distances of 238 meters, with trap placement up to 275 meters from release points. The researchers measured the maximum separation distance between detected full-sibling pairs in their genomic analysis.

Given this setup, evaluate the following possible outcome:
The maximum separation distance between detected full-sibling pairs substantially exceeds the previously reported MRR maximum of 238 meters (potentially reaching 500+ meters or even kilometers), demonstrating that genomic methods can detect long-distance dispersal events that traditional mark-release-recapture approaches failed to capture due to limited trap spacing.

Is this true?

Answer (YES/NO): YES